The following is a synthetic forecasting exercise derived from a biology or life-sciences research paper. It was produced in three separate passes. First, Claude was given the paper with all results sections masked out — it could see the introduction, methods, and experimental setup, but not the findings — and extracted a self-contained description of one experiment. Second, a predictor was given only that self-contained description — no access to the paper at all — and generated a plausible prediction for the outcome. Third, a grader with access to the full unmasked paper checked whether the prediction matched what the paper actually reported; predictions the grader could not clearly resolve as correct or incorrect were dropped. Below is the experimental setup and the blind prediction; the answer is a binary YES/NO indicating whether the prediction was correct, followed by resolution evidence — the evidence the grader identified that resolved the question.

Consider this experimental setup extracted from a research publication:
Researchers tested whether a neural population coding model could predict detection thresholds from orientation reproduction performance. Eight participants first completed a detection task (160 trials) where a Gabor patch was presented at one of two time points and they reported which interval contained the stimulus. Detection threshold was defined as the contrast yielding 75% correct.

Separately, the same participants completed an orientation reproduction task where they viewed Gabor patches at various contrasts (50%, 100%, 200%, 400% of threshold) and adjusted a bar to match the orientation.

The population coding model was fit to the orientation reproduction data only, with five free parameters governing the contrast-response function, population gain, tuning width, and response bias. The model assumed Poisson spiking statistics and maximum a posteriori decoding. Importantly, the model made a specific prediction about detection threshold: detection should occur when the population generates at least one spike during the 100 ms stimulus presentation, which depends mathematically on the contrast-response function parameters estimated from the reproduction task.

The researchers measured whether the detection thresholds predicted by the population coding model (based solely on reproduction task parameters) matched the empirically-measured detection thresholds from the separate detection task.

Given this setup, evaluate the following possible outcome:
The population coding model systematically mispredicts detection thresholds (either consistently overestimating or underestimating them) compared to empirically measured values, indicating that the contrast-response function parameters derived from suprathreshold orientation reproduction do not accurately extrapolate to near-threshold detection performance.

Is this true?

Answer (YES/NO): NO